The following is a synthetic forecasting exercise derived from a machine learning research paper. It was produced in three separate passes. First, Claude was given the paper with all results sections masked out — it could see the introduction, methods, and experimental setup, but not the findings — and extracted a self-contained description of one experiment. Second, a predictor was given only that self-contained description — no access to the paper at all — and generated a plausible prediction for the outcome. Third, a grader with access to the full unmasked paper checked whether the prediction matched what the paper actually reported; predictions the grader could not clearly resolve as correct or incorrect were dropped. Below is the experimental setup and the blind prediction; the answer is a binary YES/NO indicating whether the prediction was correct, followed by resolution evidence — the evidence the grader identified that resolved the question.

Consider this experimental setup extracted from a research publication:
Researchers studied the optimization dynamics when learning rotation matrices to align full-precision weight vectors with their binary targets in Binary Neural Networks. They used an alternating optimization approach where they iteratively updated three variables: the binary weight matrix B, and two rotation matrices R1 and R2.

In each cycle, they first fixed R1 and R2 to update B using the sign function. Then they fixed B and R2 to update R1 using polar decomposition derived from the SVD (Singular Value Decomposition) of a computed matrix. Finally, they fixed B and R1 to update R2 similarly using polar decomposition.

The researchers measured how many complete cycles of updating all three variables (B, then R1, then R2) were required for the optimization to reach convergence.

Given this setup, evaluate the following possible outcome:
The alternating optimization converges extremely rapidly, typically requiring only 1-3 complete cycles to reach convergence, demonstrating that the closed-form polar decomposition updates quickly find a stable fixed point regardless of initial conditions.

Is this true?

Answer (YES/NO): YES